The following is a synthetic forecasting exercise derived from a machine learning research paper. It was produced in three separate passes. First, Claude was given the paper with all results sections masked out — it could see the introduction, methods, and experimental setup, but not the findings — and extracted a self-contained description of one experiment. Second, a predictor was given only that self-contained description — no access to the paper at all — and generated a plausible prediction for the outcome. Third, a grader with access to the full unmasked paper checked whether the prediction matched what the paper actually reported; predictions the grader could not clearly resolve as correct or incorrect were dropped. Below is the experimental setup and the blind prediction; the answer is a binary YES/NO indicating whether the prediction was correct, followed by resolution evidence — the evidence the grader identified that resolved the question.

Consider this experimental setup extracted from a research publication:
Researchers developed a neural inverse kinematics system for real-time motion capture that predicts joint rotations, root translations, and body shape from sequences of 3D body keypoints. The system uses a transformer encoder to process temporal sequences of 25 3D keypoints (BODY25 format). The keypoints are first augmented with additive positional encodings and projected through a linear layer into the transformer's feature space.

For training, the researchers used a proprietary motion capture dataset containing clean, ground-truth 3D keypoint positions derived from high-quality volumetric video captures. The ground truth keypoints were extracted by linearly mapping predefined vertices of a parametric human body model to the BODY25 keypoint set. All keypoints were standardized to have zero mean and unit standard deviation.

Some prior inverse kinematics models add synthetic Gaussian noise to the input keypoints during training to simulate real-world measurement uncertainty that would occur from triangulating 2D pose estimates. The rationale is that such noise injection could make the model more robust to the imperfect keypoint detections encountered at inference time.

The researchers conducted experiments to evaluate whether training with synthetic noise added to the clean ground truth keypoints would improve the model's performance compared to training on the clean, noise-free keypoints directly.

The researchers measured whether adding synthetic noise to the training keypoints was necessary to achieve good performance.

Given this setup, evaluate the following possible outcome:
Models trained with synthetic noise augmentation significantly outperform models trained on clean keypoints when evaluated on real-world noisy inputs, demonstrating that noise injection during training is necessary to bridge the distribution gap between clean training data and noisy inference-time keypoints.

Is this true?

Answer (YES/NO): NO